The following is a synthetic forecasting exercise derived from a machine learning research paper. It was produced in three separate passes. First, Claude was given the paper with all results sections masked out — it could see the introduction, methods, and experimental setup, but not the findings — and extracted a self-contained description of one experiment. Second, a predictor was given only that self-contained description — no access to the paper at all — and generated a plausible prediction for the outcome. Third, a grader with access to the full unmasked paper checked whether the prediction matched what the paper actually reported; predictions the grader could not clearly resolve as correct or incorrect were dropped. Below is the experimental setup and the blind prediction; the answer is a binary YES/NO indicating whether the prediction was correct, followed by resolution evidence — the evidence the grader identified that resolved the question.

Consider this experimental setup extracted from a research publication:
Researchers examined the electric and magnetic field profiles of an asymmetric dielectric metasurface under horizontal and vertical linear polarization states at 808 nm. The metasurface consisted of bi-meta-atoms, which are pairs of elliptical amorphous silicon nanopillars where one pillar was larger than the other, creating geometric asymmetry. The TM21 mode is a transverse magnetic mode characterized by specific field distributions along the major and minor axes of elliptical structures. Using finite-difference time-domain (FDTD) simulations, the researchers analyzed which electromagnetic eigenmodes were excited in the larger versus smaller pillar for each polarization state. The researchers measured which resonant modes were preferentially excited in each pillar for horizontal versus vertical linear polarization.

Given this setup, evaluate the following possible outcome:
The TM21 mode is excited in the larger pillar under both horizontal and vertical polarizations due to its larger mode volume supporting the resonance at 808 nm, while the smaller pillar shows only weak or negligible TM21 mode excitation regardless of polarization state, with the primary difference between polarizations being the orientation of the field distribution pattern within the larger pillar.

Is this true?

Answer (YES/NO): NO